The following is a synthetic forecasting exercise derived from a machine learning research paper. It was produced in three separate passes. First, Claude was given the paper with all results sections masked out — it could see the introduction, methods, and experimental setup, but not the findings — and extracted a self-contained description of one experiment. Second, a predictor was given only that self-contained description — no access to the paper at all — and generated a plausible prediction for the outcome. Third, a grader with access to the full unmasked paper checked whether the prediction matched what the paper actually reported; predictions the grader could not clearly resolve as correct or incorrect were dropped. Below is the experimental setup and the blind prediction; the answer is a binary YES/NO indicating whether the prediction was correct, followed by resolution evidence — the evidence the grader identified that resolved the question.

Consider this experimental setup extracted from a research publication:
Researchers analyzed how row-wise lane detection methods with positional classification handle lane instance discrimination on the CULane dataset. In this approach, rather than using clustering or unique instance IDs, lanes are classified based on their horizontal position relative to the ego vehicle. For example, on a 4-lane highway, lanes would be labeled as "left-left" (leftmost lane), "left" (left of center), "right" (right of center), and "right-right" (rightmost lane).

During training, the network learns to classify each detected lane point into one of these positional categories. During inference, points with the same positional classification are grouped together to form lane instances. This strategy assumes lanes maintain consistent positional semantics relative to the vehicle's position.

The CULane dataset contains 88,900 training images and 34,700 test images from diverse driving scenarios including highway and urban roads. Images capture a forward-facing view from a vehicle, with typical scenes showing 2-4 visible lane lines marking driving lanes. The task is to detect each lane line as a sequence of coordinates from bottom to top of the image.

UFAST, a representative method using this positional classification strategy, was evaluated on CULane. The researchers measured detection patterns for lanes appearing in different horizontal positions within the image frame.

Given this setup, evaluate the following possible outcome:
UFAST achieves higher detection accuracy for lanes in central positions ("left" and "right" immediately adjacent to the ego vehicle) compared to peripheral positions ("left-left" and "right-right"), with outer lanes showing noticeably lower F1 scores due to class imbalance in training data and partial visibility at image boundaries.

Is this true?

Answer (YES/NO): NO